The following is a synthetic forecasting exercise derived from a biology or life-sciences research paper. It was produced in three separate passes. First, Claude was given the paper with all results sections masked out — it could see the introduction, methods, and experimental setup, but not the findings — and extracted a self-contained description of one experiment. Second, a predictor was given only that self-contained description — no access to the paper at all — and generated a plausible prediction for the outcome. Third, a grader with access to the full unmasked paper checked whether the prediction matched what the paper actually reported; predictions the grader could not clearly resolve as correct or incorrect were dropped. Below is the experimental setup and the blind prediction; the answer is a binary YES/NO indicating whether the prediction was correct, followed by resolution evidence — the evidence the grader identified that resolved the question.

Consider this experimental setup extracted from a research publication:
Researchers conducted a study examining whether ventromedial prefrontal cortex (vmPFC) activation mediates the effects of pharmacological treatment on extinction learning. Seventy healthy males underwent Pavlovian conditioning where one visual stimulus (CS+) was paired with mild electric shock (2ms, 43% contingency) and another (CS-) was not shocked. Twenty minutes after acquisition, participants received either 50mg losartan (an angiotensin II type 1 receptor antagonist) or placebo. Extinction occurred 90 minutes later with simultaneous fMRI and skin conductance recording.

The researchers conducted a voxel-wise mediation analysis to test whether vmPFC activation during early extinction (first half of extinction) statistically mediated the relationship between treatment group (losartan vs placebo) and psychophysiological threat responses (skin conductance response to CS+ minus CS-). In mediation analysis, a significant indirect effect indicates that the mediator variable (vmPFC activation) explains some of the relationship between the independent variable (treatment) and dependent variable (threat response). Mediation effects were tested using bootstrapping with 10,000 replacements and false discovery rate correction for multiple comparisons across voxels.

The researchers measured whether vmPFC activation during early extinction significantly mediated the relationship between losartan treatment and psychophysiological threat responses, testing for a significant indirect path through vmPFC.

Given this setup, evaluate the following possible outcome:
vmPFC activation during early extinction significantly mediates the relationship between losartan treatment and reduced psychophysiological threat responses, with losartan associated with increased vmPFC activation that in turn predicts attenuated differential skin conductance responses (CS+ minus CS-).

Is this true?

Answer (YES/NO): YES